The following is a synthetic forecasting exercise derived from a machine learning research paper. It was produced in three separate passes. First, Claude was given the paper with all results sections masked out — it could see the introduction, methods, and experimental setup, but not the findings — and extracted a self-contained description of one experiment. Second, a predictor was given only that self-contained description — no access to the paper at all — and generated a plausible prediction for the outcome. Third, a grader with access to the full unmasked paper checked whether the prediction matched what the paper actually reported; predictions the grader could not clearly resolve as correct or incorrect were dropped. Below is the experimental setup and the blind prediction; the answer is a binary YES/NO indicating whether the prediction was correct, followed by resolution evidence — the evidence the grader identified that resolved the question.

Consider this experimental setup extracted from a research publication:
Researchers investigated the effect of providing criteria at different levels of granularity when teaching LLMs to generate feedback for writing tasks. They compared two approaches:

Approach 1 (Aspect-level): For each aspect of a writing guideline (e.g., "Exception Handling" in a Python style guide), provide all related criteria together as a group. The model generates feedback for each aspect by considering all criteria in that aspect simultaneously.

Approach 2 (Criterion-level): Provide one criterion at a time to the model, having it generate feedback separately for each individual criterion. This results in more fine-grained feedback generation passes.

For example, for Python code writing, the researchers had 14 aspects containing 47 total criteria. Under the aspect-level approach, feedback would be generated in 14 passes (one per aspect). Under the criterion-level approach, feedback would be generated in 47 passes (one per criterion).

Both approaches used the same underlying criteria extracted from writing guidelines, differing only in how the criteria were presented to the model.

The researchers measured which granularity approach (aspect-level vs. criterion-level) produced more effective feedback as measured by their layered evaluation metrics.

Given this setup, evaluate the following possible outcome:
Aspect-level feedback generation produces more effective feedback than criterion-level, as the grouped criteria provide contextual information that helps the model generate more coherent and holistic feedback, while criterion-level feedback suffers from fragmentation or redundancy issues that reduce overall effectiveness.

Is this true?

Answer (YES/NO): NO